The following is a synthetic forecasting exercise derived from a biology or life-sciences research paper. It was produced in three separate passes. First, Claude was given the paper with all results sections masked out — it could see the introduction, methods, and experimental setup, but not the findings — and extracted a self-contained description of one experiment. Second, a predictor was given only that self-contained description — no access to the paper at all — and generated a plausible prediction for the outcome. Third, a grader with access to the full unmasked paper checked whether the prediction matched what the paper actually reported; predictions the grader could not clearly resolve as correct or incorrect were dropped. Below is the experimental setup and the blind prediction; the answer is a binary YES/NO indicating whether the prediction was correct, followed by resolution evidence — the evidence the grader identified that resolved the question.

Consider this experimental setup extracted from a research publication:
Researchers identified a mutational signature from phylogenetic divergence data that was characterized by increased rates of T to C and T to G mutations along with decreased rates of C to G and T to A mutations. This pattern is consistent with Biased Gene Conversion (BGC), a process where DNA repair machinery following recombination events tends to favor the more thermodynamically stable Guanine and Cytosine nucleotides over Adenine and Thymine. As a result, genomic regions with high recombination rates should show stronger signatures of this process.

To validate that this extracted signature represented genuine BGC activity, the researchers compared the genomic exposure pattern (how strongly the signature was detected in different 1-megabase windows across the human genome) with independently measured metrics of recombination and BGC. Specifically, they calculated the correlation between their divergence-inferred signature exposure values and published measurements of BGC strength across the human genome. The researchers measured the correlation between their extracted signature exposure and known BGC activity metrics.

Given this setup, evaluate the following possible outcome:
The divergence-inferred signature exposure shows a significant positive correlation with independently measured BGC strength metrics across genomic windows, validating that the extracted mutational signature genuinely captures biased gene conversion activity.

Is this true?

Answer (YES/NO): YES